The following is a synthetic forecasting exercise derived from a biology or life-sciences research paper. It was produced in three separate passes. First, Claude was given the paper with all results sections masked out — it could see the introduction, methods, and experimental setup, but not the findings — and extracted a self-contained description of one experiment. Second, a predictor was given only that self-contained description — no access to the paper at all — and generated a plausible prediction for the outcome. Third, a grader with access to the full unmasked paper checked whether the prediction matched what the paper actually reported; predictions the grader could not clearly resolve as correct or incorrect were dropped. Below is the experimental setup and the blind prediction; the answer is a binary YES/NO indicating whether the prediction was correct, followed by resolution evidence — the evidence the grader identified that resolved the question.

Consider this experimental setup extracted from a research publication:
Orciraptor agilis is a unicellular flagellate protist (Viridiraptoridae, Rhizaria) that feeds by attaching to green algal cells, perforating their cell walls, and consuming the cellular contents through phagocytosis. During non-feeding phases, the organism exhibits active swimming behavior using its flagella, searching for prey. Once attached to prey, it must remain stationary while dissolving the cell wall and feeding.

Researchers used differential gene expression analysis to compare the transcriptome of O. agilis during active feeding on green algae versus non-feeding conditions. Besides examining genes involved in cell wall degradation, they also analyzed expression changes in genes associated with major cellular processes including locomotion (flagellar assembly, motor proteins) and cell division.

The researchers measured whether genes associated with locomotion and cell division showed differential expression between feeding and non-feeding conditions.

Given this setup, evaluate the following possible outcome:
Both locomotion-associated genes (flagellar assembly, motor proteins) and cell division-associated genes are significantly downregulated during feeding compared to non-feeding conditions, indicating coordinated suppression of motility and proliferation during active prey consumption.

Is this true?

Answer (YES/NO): NO